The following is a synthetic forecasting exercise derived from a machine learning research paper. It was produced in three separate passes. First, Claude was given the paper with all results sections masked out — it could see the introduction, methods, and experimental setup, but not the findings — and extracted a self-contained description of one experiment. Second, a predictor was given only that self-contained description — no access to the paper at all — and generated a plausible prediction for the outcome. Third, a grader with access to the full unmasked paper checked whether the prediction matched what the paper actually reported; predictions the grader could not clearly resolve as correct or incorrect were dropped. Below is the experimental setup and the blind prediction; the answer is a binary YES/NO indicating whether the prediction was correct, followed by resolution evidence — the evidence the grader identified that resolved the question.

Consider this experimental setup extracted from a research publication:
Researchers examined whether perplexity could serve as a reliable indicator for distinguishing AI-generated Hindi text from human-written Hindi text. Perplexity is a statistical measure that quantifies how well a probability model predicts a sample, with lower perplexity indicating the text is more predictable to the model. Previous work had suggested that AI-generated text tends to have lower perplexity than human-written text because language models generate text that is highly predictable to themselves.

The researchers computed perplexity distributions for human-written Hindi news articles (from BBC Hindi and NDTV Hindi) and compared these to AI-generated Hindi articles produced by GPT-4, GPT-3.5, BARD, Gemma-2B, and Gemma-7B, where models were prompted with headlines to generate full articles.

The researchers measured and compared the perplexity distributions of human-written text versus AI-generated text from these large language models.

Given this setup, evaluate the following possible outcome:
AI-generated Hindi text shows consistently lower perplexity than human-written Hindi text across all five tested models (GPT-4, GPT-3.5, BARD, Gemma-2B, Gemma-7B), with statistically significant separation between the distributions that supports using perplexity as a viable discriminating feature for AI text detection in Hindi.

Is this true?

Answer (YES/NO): NO